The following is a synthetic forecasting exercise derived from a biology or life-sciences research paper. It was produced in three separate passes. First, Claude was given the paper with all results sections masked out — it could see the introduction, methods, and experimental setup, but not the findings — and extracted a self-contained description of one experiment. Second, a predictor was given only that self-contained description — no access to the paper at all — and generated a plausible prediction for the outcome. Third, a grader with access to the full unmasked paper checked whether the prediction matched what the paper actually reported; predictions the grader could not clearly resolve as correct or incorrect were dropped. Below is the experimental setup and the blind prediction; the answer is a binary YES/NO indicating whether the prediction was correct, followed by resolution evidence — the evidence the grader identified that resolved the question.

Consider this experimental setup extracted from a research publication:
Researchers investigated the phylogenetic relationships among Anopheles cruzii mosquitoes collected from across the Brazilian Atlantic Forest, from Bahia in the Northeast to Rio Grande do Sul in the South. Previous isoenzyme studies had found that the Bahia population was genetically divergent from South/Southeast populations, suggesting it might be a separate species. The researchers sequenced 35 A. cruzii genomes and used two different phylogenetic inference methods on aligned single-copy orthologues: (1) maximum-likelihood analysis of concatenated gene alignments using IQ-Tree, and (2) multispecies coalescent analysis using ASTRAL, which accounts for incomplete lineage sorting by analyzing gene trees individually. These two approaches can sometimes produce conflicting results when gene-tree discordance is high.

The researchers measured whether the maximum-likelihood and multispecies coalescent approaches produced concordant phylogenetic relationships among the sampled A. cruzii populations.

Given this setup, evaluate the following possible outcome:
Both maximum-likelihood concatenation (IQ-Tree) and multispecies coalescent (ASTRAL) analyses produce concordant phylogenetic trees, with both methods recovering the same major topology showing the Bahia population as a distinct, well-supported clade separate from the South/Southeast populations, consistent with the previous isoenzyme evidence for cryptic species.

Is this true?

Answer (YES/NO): NO